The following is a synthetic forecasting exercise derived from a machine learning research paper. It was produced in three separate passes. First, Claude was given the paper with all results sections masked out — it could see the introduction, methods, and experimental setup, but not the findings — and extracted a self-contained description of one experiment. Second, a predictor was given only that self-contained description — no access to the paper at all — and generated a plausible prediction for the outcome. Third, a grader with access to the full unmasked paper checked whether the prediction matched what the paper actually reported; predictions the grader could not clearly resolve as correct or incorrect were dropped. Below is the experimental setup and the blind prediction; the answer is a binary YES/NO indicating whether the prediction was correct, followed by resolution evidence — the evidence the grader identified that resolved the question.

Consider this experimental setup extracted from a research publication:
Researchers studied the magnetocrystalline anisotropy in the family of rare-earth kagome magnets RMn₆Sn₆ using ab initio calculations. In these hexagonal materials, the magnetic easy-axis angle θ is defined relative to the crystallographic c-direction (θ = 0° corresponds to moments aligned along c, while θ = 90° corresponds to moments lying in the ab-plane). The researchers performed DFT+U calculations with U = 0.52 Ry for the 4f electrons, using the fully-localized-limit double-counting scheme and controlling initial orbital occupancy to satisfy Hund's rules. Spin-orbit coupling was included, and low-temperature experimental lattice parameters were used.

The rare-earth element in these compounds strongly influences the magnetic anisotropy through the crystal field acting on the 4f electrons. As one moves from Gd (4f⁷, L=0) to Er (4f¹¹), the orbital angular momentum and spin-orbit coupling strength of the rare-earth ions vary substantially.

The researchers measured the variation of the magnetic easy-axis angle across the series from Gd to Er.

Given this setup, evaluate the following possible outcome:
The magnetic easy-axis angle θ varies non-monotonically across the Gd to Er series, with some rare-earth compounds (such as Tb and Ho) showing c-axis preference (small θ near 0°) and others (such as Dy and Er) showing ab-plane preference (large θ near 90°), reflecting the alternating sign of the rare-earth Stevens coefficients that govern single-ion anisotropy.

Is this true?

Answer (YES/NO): NO